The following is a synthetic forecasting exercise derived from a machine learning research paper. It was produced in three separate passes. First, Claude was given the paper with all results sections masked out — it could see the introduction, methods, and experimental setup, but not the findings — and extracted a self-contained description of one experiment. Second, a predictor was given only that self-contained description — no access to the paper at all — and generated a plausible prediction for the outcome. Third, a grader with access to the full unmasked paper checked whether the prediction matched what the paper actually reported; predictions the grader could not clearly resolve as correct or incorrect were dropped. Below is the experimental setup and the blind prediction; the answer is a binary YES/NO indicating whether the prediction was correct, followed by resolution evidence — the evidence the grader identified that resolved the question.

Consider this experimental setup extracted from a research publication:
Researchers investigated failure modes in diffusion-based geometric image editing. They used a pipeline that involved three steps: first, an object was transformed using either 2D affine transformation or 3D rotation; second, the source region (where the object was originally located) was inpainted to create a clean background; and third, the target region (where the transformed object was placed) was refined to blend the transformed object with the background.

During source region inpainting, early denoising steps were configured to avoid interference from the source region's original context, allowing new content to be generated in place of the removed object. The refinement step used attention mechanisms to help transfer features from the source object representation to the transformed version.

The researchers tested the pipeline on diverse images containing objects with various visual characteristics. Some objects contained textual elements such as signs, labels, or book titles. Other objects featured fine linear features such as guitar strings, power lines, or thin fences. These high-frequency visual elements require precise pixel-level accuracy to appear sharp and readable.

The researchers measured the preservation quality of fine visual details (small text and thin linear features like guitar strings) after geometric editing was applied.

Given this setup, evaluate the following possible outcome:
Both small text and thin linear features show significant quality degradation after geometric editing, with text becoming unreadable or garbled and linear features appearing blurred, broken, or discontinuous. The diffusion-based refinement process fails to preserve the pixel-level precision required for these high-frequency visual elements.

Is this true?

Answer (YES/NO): NO